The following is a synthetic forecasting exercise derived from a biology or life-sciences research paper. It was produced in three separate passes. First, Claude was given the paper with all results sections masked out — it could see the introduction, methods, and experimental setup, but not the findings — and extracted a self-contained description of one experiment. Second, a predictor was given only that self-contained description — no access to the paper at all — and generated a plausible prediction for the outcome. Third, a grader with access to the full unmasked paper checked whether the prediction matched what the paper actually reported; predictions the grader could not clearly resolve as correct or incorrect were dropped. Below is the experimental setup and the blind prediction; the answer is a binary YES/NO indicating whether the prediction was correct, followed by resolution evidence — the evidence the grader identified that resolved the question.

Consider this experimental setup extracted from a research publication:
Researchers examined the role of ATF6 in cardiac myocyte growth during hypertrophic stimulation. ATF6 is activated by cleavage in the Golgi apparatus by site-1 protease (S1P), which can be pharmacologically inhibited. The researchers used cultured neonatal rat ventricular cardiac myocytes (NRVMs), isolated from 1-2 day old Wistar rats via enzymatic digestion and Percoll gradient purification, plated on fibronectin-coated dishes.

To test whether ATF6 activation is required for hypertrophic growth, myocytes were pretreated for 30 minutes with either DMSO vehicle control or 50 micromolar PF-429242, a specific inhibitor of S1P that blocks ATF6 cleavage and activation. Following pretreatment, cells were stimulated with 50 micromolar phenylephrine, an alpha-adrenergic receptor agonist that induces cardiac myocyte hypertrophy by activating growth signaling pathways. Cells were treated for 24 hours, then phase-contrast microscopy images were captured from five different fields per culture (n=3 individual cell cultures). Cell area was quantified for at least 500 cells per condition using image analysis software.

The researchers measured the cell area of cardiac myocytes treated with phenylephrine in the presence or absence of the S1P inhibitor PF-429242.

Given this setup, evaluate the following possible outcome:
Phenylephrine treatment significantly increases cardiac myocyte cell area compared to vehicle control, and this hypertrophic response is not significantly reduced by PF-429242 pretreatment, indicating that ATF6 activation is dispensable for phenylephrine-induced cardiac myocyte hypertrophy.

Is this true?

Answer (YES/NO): NO